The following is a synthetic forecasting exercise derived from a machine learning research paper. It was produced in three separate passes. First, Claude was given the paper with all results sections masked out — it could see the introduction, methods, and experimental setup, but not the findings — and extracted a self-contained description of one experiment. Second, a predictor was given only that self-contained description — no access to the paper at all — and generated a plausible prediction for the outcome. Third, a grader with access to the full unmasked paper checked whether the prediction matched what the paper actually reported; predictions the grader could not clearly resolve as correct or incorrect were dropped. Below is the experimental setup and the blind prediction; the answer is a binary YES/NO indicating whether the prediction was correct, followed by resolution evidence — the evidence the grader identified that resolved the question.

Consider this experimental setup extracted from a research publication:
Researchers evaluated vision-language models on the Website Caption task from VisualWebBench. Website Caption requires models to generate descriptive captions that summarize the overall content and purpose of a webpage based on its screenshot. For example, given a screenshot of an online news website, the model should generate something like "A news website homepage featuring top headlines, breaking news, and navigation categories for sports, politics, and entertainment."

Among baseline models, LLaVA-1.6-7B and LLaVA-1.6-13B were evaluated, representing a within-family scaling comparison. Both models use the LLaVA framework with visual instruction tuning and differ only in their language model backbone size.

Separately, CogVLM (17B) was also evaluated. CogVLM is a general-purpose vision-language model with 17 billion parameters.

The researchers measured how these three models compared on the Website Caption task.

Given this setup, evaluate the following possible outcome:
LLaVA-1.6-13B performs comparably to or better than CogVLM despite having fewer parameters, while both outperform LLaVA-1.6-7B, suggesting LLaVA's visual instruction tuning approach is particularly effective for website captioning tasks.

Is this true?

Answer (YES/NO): NO